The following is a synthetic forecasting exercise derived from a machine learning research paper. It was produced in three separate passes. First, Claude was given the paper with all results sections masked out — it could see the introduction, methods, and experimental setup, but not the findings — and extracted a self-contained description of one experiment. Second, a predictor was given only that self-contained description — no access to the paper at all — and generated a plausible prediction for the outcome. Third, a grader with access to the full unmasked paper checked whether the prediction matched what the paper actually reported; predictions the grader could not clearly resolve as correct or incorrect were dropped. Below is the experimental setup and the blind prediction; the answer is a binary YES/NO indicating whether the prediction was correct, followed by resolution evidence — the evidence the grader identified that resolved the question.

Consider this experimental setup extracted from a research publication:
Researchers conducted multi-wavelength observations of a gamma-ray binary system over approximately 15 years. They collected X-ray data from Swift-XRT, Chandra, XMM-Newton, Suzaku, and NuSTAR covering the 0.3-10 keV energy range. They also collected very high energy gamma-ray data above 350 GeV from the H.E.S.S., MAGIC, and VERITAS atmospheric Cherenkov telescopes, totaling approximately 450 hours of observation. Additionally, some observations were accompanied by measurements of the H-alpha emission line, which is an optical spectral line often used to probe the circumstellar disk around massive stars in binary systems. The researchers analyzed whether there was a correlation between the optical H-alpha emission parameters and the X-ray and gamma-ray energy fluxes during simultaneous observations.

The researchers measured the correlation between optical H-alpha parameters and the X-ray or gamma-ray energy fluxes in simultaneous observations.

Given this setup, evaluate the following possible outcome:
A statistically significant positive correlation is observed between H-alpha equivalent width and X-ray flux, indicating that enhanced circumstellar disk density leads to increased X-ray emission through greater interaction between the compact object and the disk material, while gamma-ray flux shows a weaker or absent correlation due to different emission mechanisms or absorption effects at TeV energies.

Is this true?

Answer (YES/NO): NO